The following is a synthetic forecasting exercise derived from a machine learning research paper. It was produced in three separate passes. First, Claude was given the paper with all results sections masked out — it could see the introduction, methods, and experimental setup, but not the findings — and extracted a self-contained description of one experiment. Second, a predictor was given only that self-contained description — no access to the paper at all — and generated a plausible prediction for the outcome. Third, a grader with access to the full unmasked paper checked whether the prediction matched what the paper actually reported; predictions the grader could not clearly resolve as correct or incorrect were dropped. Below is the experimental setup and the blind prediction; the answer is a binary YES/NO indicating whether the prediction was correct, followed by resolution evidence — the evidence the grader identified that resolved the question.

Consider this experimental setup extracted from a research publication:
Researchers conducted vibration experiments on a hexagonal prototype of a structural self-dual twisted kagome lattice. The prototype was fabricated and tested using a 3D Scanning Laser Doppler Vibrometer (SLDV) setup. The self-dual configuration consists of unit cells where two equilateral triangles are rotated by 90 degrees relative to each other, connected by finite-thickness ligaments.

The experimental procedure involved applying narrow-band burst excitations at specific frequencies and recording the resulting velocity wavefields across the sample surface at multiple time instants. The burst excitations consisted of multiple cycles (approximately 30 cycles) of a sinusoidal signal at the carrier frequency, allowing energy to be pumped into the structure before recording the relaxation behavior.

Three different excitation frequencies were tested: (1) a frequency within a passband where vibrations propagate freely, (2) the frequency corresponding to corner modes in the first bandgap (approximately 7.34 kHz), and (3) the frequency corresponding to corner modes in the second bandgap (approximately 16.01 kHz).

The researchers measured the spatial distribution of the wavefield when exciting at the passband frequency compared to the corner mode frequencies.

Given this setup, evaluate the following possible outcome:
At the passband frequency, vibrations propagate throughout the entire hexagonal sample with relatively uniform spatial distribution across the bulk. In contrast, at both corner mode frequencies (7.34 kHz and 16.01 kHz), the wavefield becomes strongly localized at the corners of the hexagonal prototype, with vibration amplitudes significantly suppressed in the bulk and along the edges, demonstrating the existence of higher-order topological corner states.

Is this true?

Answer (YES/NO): NO